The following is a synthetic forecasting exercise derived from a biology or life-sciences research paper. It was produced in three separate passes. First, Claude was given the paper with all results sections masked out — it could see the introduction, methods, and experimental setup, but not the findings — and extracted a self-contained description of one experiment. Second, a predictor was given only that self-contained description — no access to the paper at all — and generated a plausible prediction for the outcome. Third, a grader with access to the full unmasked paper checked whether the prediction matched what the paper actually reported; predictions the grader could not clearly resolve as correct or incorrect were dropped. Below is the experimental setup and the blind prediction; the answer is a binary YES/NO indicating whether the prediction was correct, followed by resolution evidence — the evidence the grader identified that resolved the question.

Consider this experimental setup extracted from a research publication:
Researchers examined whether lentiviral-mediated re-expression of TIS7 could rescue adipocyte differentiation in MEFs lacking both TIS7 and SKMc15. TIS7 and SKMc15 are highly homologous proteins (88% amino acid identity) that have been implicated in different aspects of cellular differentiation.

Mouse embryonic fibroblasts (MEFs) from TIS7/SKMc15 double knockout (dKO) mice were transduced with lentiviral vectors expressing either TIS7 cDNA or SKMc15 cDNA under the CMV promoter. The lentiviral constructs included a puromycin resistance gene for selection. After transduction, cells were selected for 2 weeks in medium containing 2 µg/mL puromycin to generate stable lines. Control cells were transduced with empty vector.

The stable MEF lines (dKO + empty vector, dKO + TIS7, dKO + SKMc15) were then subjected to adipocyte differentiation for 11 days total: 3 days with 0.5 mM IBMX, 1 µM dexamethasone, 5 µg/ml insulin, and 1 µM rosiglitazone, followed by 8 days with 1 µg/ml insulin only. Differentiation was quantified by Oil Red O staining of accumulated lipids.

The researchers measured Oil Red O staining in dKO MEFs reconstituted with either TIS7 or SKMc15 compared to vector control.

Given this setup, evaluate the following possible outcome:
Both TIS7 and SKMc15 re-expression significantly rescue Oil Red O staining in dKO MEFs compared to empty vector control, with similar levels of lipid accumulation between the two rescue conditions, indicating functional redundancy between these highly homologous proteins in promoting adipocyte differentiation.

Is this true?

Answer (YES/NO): NO